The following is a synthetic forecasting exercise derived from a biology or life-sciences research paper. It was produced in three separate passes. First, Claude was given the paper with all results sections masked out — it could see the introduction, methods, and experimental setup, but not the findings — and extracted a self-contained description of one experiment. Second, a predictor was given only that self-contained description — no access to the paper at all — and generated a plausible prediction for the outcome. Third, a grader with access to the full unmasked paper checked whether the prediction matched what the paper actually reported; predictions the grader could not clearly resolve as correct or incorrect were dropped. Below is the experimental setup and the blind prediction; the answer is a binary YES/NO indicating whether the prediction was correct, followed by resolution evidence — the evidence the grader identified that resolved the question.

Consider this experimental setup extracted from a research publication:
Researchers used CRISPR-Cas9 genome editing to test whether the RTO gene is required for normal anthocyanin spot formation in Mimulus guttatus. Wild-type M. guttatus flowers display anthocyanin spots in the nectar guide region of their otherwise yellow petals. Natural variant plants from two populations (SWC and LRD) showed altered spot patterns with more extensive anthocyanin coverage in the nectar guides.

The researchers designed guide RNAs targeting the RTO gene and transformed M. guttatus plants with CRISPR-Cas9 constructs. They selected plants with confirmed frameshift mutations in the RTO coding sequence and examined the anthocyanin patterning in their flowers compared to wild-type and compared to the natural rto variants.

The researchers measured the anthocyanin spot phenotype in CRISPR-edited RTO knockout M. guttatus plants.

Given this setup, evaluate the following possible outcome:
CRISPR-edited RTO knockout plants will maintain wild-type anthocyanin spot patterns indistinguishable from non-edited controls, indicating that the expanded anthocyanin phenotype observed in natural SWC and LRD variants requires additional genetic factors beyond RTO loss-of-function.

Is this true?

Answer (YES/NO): NO